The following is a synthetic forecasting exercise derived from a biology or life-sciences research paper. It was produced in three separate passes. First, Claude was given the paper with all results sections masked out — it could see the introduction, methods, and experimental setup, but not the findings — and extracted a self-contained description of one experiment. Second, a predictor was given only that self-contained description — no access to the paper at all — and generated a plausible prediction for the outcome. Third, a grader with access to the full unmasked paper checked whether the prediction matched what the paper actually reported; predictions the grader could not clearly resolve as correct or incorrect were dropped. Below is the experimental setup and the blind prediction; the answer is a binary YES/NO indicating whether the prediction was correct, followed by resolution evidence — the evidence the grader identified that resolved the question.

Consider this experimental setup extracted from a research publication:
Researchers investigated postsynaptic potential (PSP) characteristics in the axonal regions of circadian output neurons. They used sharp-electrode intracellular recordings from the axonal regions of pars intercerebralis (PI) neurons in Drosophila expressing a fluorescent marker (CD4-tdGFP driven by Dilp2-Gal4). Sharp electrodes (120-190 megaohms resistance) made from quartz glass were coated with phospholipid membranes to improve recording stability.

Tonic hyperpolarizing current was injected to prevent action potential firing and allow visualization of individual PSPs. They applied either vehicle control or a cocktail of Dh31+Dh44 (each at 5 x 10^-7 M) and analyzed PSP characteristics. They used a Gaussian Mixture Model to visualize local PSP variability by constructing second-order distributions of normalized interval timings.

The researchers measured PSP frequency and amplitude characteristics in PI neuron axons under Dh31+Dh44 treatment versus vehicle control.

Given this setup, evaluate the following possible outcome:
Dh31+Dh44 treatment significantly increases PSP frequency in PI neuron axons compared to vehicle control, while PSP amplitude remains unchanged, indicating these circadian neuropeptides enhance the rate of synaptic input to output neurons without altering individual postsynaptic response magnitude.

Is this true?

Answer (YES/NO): NO